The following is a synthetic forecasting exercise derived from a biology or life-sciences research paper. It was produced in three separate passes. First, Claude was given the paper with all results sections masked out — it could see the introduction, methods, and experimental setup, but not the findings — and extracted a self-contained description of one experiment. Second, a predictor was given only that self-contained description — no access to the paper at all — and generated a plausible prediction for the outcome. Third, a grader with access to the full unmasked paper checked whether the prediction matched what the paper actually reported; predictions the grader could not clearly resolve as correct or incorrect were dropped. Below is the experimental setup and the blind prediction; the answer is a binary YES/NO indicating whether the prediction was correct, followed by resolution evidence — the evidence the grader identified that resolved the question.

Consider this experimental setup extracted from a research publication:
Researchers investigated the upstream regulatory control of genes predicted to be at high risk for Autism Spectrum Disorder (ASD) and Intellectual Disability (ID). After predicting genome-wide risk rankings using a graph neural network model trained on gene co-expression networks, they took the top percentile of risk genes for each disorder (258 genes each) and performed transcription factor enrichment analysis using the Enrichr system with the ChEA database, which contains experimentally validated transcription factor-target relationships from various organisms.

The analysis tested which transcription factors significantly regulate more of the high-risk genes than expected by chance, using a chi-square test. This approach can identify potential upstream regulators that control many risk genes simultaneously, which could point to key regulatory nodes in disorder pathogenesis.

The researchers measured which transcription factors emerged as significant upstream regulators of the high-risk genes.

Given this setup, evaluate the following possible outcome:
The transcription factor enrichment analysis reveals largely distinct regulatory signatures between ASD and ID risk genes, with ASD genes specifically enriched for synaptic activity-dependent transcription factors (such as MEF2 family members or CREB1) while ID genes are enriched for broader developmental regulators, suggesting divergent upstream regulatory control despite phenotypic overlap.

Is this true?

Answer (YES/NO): NO